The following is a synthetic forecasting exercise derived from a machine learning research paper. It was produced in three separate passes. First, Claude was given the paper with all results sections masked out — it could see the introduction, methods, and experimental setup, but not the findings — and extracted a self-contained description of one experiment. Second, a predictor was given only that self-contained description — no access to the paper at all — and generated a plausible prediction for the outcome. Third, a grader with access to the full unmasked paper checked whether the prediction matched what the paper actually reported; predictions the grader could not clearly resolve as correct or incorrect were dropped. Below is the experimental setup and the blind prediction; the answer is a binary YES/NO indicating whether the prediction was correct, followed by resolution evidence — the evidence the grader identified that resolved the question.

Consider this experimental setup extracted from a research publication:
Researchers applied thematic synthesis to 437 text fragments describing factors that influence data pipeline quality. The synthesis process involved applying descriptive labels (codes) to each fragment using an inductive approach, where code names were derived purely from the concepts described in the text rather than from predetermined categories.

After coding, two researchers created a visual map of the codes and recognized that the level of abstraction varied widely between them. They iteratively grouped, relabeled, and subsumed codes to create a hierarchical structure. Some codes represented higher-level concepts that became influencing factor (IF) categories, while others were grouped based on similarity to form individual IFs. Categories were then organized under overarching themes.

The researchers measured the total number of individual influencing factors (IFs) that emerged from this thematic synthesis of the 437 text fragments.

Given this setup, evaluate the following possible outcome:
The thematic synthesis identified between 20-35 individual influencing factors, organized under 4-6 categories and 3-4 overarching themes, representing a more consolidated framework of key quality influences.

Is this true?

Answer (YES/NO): NO